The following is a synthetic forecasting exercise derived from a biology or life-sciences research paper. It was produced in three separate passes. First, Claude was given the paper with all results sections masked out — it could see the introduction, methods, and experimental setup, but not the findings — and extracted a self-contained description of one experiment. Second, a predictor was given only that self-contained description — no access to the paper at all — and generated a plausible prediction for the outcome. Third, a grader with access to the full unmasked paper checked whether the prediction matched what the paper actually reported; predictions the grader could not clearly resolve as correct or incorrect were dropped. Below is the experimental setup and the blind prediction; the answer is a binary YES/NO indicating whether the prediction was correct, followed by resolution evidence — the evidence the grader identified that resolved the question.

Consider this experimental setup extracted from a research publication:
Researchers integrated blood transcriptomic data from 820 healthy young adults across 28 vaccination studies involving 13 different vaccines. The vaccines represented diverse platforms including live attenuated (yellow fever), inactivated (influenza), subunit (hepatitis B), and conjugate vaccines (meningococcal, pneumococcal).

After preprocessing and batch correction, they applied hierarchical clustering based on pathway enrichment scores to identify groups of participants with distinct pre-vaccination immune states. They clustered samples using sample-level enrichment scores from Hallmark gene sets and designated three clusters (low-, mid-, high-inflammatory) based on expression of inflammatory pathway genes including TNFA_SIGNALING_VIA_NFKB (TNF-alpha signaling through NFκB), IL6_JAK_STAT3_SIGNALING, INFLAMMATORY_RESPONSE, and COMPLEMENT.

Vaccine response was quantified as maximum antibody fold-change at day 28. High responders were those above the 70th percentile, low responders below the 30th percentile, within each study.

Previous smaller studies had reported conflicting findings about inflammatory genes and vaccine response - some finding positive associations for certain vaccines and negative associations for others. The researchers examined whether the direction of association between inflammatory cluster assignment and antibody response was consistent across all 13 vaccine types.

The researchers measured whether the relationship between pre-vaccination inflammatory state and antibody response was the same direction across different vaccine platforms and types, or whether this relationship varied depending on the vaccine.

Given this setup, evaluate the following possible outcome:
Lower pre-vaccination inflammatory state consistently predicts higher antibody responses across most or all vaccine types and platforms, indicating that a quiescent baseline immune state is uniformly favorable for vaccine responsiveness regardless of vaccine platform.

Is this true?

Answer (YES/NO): NO